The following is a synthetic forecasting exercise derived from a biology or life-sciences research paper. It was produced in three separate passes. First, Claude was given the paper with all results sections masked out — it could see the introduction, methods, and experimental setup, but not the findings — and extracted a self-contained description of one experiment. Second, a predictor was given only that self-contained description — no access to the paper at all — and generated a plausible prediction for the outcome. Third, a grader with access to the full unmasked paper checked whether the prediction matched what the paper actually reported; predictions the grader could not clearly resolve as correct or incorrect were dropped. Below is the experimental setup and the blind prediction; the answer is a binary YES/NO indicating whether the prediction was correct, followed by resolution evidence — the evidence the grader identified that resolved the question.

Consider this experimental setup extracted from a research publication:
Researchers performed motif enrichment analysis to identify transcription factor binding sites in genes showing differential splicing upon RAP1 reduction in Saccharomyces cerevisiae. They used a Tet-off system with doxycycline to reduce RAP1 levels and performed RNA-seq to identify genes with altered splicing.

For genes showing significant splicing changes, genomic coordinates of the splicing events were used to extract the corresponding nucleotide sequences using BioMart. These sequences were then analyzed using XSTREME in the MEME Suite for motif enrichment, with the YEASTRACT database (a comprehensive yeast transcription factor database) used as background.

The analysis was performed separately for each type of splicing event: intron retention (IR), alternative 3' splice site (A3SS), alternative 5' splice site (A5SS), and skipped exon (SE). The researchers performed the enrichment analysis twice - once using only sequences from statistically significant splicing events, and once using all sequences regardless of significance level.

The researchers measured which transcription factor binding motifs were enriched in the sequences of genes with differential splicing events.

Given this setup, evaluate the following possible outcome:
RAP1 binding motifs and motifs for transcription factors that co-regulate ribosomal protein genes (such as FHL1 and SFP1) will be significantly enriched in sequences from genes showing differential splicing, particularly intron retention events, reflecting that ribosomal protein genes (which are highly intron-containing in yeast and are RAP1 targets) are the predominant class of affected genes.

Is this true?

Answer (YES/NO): NO